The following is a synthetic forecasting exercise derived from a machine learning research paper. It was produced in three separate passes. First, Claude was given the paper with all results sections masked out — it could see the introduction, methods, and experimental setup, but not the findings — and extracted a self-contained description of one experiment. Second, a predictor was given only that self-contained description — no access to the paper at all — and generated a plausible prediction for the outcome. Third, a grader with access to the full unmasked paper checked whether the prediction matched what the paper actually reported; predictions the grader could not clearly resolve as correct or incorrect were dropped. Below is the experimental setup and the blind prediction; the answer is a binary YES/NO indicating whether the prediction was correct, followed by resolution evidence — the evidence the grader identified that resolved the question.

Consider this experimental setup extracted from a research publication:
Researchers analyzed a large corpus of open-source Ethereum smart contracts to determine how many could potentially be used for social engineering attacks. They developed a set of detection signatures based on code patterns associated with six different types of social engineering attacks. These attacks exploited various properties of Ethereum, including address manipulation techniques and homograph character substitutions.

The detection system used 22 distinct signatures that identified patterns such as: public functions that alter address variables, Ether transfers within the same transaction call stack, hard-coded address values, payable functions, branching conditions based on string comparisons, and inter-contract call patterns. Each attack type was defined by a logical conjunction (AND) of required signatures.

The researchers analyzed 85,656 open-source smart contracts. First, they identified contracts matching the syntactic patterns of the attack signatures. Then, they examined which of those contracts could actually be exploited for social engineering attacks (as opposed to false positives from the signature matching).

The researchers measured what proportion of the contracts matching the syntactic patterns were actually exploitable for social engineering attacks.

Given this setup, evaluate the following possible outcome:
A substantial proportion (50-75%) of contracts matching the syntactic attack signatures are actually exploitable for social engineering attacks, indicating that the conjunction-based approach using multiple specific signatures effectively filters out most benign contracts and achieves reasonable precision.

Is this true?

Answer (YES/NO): NO